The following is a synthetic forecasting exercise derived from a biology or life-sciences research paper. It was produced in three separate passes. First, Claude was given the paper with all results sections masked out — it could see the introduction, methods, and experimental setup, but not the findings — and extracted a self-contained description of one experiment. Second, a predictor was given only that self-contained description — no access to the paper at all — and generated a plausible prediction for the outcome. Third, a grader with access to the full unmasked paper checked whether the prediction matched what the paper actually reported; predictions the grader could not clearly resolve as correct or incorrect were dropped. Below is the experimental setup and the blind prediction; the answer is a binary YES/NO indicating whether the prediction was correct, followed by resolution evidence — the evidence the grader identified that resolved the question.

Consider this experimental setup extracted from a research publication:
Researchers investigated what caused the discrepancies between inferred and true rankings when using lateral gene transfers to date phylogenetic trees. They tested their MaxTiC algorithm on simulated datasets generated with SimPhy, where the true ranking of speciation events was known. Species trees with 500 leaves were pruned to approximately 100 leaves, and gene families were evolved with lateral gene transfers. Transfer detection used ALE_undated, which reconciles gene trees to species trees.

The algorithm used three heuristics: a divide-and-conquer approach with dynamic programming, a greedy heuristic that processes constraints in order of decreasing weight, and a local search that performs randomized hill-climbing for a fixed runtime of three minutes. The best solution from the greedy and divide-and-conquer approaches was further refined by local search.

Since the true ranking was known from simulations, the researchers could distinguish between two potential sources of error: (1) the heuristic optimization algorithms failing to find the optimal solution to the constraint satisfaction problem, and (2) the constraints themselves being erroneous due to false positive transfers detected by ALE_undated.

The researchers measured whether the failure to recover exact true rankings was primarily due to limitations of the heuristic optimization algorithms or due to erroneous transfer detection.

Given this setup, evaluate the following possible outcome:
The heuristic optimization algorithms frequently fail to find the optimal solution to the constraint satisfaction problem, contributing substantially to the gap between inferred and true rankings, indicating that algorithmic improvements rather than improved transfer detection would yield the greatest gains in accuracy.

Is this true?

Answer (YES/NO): NO